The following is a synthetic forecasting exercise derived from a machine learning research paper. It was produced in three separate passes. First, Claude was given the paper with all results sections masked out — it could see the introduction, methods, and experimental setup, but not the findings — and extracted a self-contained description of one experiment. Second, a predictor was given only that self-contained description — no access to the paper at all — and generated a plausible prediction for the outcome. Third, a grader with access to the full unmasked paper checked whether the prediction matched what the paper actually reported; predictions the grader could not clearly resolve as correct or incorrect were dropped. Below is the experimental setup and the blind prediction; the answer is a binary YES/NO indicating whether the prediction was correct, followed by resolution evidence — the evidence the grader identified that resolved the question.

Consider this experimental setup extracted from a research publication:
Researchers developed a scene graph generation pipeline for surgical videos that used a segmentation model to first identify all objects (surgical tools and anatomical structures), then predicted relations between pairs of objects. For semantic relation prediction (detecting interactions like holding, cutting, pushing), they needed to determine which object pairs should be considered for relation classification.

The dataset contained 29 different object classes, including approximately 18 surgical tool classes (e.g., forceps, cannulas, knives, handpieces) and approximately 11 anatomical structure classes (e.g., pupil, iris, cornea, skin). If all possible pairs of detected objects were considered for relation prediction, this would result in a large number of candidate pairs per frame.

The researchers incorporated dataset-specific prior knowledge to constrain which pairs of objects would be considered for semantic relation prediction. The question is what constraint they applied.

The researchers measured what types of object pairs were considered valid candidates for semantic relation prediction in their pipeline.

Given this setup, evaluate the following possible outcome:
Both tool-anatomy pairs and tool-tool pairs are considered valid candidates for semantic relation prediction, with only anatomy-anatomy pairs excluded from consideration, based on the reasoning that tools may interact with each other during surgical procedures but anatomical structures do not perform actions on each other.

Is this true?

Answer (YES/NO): YES